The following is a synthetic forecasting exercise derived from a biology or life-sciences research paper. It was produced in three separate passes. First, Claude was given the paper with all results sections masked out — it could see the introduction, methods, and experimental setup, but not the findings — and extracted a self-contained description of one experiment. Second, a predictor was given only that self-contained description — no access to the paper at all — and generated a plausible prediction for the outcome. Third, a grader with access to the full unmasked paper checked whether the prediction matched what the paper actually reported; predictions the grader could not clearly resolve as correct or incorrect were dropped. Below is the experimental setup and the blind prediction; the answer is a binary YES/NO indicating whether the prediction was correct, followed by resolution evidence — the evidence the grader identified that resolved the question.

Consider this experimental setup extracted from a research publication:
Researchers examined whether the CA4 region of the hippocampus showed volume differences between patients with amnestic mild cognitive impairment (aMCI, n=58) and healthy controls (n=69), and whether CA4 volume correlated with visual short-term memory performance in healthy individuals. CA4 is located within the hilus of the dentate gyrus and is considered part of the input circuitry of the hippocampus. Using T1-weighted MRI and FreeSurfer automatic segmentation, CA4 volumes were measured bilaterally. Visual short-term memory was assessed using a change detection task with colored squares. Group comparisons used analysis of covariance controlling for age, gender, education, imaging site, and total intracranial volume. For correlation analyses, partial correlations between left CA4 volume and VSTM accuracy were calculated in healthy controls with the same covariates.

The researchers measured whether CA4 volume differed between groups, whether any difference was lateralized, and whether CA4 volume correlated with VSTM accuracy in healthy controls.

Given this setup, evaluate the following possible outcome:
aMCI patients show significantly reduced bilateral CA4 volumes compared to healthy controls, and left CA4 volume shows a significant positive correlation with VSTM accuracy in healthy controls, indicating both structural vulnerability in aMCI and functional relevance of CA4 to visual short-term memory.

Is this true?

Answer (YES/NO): NO